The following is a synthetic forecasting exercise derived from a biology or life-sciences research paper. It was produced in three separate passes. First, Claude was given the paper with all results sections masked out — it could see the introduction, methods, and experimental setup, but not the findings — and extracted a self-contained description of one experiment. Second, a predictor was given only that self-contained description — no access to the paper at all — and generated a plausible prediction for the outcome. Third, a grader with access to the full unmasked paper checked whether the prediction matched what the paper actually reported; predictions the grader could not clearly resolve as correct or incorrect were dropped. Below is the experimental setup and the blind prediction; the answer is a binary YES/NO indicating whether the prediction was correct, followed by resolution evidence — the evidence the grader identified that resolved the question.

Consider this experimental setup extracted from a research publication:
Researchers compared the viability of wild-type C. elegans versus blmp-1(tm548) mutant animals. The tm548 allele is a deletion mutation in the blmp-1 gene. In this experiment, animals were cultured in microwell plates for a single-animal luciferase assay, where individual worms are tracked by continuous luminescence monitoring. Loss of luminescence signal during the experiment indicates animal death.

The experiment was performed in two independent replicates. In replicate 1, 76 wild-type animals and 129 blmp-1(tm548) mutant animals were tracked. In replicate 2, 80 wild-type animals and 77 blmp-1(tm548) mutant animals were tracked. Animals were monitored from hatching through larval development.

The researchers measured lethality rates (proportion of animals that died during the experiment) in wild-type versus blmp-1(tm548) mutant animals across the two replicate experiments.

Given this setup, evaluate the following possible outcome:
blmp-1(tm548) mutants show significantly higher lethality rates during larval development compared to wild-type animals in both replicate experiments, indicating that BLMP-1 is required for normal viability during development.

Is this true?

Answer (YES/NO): YES